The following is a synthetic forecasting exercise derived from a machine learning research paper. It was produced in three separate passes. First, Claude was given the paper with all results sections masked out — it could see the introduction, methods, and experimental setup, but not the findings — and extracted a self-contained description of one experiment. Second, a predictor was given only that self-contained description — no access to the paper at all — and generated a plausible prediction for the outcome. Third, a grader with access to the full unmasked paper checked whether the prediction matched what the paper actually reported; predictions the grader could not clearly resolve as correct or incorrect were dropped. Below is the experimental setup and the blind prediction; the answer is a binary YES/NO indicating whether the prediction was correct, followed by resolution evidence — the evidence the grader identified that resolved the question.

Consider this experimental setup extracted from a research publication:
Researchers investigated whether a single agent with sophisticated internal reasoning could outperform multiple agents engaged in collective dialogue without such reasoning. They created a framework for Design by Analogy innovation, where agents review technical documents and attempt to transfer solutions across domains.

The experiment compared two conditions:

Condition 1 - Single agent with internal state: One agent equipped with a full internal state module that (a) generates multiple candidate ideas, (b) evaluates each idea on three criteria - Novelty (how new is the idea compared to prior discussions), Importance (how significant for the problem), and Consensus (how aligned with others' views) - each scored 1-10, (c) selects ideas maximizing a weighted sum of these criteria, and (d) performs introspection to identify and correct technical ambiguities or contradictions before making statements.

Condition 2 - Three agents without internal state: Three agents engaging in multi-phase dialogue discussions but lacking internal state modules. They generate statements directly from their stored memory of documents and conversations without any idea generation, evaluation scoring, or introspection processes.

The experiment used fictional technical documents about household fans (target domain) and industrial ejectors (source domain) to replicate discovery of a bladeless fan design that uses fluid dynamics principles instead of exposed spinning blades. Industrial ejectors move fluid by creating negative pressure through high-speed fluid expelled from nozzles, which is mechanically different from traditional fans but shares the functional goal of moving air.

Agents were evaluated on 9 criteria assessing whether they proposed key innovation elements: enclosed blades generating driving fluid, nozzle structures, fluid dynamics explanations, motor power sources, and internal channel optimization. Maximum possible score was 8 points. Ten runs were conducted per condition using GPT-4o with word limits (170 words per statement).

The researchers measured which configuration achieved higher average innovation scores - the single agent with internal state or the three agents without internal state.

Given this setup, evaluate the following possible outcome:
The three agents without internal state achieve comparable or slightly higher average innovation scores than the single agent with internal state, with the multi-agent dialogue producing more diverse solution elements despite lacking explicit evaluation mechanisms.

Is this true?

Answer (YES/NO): NO